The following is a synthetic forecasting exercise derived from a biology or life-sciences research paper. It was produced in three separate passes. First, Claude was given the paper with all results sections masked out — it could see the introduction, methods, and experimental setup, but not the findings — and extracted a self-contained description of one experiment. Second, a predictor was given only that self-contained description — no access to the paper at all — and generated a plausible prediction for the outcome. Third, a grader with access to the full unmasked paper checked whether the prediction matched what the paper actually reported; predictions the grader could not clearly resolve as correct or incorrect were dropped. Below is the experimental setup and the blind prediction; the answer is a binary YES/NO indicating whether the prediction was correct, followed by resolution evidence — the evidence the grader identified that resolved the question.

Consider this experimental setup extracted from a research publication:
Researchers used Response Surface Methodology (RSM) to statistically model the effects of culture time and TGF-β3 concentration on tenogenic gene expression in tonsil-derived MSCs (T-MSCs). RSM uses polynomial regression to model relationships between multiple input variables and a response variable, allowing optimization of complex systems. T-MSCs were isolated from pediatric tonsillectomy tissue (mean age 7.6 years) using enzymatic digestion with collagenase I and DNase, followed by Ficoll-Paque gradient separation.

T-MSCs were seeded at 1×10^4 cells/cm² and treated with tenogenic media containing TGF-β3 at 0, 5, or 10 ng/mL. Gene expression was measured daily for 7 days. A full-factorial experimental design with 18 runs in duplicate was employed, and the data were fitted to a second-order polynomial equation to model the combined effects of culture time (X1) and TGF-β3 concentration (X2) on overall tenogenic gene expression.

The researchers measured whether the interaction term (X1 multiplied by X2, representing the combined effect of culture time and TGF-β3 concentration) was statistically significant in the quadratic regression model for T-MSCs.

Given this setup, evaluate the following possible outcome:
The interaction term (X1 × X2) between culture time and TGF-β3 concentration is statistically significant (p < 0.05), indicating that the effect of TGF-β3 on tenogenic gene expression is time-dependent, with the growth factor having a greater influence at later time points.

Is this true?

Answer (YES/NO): NO